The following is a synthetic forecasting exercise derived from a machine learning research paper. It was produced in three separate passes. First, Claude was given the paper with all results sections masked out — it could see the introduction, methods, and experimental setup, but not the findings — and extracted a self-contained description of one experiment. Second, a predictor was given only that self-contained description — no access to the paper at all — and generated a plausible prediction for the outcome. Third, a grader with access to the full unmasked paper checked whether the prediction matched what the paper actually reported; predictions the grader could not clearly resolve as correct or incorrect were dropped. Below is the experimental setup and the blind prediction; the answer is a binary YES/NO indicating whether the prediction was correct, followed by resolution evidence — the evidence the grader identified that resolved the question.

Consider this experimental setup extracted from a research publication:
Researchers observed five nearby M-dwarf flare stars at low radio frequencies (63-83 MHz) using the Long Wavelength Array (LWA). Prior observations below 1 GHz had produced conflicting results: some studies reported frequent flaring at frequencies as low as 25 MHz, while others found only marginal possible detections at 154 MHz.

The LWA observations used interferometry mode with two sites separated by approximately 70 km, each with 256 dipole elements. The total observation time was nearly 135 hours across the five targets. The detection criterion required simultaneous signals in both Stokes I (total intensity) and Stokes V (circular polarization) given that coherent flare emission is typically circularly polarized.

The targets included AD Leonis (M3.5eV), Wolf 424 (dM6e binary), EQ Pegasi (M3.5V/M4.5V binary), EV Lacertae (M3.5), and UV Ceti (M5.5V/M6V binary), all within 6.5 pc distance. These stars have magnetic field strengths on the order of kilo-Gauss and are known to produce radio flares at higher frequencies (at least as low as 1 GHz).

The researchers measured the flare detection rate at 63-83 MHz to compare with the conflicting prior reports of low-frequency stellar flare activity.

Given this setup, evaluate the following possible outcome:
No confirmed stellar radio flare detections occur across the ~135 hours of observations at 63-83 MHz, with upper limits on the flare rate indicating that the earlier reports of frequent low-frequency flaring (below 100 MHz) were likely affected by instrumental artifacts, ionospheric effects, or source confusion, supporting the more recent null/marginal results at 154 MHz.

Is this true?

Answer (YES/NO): NO